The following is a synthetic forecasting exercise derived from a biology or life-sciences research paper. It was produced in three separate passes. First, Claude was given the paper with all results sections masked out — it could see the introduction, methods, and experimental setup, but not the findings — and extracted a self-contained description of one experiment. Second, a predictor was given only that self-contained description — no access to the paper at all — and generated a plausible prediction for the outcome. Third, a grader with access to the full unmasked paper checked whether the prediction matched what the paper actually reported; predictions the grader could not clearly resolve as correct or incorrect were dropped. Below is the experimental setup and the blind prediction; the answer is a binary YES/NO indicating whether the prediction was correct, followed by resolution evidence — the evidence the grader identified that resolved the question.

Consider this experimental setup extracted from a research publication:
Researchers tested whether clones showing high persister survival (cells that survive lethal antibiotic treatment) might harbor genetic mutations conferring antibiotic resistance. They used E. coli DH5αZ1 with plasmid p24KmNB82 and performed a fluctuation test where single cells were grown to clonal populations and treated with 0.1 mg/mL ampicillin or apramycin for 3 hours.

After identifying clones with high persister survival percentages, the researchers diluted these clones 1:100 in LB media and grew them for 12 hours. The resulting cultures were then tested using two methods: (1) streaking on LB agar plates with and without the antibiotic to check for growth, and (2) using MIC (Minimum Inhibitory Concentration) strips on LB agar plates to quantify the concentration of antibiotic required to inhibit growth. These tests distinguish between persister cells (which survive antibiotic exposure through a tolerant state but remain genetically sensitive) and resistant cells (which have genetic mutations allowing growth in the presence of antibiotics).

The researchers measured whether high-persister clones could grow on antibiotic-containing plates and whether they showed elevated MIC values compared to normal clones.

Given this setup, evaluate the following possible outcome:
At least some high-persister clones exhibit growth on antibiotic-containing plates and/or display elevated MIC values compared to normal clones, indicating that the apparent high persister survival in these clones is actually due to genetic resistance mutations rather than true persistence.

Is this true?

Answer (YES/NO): NO